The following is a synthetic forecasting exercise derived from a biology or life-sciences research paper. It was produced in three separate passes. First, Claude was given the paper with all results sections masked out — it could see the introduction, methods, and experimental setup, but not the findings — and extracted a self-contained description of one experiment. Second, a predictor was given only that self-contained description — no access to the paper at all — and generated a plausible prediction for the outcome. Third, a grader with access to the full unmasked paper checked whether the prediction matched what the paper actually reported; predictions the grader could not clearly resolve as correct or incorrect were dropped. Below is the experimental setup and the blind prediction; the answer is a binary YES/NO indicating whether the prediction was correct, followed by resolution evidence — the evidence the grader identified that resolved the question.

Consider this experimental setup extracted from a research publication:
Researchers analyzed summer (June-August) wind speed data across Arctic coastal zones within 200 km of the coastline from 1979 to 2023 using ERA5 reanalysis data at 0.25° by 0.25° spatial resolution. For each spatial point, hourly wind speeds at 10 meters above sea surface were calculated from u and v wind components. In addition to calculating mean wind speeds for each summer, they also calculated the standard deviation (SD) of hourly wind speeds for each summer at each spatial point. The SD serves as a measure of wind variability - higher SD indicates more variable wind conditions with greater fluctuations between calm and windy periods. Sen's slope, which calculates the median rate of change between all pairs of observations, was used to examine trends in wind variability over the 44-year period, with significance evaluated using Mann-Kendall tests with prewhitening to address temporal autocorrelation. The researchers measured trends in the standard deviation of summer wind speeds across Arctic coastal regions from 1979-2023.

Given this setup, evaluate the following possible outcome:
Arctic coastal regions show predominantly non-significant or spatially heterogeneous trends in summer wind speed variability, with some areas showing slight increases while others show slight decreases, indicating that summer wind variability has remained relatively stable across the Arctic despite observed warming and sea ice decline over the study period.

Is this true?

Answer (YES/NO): NO